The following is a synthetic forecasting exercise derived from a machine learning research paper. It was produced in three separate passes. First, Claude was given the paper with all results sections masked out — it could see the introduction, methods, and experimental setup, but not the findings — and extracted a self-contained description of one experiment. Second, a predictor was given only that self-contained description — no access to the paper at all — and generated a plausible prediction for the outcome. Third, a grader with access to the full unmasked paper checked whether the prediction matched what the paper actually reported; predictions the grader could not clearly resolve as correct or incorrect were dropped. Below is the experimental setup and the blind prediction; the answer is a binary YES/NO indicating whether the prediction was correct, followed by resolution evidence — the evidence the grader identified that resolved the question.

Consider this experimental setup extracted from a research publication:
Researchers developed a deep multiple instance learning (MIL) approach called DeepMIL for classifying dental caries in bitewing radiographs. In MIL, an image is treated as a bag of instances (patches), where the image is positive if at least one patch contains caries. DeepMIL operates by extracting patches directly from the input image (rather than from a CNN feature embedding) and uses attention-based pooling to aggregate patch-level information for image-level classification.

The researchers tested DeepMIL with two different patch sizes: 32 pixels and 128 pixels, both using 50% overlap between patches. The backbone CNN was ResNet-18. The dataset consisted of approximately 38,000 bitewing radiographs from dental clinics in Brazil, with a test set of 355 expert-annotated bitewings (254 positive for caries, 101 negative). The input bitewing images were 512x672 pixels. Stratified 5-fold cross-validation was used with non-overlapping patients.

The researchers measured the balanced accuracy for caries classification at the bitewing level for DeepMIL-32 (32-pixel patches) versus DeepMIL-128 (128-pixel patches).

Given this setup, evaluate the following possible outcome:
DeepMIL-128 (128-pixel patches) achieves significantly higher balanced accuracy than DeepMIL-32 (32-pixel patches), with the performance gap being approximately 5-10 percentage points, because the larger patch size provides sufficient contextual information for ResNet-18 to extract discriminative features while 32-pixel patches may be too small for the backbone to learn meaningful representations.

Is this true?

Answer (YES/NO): NO